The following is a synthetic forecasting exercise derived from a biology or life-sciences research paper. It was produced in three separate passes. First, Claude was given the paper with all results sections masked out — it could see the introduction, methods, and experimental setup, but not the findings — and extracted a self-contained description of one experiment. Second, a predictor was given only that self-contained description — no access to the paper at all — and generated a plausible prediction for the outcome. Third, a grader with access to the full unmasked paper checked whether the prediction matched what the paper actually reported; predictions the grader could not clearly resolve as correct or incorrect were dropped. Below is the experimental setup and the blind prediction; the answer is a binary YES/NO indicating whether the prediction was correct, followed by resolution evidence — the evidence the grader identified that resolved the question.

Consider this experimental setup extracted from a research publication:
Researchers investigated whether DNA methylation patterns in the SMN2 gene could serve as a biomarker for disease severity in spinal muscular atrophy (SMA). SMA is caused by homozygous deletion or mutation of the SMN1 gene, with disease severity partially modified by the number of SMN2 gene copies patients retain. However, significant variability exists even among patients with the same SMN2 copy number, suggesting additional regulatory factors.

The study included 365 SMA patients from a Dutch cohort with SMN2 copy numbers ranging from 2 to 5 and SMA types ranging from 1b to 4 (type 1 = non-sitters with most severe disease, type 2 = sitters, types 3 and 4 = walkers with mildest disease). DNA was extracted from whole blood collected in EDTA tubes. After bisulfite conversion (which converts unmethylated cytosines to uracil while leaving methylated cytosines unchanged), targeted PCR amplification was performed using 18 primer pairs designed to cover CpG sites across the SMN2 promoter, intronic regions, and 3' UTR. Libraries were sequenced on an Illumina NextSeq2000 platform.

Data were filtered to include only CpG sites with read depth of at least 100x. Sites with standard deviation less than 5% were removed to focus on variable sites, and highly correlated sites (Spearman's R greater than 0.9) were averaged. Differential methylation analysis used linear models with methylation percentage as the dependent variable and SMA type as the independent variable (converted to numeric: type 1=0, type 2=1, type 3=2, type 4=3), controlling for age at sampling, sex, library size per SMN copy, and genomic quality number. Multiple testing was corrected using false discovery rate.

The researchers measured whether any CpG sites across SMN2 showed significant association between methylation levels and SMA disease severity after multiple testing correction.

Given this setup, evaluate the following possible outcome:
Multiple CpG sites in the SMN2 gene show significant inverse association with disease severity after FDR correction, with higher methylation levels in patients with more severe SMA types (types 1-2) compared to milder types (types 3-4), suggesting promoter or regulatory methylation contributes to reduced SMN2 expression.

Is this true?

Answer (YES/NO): NO